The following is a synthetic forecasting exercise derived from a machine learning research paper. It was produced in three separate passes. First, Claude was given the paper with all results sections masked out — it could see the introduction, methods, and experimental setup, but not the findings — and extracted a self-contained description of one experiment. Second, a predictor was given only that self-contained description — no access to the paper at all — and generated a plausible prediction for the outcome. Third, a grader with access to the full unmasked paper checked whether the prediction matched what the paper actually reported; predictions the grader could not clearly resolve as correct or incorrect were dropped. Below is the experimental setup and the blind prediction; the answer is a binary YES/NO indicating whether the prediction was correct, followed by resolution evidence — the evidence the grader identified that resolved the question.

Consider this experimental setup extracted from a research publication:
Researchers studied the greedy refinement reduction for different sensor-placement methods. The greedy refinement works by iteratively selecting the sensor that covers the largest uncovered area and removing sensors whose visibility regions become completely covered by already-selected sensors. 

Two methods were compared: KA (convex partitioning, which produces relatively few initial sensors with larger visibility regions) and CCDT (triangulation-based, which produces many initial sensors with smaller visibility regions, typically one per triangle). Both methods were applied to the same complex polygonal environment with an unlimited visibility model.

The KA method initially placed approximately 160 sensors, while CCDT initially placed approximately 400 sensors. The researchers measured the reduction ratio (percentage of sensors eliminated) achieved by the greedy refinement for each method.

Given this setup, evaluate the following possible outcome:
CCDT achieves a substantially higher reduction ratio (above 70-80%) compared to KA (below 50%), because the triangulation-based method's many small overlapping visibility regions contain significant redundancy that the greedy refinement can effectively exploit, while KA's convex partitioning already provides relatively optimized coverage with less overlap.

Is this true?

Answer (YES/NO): NO